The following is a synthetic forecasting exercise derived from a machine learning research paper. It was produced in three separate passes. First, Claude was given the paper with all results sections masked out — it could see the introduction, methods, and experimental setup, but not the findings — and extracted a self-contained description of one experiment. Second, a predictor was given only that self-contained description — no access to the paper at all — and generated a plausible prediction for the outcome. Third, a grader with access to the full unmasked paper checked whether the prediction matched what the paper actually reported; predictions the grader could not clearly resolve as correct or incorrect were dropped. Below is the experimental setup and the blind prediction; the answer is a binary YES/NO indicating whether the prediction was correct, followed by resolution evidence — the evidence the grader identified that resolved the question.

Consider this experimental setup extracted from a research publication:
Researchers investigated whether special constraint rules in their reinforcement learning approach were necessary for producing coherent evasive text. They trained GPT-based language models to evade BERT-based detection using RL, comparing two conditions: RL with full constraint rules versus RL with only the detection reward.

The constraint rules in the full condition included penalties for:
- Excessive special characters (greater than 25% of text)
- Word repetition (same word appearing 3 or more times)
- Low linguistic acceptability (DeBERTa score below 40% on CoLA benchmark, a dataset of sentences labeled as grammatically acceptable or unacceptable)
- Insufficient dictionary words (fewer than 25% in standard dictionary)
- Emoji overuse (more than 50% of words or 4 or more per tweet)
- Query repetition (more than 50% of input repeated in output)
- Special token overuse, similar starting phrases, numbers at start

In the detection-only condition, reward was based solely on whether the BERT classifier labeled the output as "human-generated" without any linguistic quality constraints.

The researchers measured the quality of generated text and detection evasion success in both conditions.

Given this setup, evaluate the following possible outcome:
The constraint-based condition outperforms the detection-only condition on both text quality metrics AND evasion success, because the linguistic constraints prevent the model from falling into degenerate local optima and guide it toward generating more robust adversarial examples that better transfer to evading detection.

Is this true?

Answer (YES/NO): NO